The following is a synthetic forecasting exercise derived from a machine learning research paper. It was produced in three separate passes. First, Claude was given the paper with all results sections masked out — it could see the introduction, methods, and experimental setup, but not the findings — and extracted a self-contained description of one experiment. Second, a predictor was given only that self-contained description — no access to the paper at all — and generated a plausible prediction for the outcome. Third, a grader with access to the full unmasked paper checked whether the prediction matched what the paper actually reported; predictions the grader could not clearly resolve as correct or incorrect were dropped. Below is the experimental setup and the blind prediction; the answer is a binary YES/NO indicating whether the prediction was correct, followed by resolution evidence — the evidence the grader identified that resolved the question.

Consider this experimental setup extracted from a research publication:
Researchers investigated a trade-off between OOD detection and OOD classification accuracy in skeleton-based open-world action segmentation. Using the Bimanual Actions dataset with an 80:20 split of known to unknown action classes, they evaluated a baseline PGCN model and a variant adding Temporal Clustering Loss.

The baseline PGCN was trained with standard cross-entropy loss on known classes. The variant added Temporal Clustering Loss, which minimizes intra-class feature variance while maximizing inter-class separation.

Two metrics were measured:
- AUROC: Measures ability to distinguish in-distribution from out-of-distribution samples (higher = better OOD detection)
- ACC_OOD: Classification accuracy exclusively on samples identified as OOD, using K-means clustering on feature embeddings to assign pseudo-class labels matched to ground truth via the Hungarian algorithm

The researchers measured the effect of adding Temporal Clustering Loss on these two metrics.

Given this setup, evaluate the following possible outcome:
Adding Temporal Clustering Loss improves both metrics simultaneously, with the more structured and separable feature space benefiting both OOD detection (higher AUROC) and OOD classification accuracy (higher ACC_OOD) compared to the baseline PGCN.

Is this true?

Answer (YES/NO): NO